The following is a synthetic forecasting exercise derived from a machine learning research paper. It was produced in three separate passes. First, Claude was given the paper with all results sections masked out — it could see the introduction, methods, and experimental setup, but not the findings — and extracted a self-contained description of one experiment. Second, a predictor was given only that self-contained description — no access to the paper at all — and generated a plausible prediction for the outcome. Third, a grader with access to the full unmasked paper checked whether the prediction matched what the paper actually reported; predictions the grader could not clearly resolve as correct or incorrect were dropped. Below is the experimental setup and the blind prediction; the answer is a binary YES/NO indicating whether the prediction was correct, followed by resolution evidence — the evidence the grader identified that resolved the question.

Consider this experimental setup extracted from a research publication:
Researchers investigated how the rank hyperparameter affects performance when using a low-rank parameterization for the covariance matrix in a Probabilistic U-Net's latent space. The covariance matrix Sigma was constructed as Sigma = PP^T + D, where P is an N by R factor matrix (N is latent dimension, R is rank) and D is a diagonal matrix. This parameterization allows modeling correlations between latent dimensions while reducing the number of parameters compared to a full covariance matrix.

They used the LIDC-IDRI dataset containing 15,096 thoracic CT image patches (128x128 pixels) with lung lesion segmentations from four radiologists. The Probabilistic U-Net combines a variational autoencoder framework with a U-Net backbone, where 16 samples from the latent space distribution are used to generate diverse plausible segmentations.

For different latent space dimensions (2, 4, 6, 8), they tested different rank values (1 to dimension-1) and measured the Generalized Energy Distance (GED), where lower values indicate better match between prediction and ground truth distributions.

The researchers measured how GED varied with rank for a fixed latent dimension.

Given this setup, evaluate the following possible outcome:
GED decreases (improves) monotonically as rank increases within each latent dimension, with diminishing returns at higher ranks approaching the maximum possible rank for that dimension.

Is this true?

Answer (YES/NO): NO